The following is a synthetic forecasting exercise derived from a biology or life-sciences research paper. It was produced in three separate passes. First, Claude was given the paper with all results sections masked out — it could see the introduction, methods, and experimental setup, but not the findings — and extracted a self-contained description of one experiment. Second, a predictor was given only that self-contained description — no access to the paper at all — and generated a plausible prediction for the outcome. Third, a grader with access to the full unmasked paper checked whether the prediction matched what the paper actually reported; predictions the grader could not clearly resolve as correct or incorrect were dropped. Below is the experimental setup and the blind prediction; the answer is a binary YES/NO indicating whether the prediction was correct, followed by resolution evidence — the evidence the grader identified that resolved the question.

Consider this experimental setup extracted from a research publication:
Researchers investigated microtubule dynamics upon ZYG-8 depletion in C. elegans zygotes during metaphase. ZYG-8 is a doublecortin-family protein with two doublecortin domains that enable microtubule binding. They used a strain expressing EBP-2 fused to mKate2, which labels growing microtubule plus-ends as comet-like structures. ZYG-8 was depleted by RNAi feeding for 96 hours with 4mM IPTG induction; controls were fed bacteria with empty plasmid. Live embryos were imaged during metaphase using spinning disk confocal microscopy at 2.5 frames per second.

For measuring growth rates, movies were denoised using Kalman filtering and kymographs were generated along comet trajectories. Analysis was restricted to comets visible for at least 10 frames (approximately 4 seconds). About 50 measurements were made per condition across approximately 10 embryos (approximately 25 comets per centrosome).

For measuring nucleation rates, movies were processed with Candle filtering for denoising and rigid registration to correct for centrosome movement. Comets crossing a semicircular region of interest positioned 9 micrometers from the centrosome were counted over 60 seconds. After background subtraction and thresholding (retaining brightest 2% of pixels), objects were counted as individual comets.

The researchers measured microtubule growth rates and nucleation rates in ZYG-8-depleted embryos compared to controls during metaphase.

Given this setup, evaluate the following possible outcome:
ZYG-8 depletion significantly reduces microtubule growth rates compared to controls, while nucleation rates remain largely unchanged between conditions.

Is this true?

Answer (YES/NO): NO